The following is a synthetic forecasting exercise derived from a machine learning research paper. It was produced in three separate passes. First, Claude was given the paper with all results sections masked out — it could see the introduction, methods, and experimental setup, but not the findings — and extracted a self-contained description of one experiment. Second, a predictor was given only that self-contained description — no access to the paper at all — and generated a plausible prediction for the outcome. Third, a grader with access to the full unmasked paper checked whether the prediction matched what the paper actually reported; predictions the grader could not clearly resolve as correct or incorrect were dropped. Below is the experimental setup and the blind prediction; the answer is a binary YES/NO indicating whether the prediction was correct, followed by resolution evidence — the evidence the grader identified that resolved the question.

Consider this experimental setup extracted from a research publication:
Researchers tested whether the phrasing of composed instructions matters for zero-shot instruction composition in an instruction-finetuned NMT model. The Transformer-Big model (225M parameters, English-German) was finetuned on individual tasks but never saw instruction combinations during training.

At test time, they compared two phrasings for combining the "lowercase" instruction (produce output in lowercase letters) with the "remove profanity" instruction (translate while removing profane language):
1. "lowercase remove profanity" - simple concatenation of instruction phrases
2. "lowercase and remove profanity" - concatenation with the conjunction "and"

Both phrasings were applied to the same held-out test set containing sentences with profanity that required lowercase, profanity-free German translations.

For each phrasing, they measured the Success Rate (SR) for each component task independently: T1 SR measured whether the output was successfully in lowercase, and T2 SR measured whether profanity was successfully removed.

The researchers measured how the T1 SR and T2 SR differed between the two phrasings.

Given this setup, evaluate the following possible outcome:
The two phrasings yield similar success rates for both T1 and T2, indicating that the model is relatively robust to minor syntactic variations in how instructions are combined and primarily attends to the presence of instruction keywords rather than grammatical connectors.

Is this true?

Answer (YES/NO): NO